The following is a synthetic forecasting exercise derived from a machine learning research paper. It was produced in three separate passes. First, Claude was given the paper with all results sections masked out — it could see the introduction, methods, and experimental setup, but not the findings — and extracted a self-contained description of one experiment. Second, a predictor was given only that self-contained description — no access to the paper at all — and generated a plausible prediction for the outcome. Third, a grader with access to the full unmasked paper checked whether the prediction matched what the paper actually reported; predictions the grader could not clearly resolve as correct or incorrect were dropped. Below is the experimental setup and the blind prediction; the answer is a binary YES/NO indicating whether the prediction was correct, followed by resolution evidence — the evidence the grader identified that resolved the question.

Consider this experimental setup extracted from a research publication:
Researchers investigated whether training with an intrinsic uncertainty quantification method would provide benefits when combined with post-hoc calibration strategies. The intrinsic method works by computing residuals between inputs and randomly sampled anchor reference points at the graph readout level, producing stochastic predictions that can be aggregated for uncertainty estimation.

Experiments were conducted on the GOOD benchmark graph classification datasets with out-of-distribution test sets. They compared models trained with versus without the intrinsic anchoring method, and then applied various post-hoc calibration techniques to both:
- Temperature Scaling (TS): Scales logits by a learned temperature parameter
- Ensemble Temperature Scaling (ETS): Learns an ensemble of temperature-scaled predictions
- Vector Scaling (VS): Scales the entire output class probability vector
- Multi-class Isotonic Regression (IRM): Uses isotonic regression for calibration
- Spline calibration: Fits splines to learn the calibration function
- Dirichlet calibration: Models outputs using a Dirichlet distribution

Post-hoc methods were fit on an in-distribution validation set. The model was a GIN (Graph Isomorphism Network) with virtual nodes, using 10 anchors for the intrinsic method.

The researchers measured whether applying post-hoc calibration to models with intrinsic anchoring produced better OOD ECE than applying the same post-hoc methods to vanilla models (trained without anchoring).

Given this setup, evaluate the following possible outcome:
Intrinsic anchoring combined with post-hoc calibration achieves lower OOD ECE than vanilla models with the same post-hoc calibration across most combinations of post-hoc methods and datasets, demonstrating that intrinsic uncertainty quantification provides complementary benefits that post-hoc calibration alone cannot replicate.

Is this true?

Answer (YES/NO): YES